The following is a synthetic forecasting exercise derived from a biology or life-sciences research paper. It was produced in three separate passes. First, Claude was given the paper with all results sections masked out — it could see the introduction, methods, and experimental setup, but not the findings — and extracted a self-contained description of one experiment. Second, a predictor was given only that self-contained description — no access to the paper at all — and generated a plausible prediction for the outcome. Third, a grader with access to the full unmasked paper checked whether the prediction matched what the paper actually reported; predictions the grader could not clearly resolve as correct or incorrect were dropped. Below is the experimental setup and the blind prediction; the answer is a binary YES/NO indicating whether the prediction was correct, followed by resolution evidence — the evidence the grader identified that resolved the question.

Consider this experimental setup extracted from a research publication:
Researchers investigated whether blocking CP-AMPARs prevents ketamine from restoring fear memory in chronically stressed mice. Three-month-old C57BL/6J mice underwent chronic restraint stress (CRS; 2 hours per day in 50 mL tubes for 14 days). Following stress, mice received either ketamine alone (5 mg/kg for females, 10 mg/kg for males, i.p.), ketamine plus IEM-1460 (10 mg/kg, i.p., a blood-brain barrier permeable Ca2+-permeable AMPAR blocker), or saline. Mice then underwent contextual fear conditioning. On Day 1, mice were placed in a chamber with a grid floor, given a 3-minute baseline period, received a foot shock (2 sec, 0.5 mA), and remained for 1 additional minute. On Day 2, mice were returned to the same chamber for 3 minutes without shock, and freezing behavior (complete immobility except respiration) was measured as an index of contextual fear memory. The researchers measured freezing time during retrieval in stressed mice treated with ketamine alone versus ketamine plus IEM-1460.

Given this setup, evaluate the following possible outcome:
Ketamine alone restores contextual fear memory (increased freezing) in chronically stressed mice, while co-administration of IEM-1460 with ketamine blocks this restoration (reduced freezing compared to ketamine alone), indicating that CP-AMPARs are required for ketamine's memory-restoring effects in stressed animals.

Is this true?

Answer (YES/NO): YES